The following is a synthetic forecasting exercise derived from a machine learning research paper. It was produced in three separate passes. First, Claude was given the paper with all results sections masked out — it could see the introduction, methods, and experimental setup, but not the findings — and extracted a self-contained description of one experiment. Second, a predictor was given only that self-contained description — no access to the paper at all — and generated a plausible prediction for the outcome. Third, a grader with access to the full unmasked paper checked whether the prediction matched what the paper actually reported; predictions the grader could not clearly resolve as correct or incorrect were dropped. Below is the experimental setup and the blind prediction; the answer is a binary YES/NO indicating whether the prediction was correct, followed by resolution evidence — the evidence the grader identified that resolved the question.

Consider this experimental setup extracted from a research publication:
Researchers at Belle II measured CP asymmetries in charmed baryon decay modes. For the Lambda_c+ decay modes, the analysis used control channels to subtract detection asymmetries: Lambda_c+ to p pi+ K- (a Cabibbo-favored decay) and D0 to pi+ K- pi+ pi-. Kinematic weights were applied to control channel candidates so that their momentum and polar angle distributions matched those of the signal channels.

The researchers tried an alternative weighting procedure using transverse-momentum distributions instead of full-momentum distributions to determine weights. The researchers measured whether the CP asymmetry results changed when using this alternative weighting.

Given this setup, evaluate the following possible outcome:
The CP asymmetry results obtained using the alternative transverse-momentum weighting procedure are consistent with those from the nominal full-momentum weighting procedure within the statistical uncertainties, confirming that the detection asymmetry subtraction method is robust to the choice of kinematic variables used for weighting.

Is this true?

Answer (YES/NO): YES